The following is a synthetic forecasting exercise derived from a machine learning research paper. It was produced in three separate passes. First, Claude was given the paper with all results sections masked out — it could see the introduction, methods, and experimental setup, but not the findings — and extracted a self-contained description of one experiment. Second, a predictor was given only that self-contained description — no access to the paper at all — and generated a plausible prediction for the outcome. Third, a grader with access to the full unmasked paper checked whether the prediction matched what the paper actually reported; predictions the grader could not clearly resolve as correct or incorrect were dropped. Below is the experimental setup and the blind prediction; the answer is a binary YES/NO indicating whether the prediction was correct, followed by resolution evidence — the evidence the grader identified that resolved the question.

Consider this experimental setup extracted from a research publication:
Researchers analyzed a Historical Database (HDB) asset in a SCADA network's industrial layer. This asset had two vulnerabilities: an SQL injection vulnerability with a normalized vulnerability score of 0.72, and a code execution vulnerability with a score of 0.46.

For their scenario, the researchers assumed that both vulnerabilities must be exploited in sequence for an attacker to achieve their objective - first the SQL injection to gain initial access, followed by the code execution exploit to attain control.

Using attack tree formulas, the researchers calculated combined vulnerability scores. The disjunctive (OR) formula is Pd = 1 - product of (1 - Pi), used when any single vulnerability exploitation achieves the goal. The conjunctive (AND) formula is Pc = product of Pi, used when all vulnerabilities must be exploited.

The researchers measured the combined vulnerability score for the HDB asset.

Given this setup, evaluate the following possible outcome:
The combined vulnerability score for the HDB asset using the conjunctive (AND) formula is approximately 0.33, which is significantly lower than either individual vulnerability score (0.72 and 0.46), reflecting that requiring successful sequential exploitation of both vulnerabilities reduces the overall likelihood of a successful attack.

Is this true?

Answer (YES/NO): YES